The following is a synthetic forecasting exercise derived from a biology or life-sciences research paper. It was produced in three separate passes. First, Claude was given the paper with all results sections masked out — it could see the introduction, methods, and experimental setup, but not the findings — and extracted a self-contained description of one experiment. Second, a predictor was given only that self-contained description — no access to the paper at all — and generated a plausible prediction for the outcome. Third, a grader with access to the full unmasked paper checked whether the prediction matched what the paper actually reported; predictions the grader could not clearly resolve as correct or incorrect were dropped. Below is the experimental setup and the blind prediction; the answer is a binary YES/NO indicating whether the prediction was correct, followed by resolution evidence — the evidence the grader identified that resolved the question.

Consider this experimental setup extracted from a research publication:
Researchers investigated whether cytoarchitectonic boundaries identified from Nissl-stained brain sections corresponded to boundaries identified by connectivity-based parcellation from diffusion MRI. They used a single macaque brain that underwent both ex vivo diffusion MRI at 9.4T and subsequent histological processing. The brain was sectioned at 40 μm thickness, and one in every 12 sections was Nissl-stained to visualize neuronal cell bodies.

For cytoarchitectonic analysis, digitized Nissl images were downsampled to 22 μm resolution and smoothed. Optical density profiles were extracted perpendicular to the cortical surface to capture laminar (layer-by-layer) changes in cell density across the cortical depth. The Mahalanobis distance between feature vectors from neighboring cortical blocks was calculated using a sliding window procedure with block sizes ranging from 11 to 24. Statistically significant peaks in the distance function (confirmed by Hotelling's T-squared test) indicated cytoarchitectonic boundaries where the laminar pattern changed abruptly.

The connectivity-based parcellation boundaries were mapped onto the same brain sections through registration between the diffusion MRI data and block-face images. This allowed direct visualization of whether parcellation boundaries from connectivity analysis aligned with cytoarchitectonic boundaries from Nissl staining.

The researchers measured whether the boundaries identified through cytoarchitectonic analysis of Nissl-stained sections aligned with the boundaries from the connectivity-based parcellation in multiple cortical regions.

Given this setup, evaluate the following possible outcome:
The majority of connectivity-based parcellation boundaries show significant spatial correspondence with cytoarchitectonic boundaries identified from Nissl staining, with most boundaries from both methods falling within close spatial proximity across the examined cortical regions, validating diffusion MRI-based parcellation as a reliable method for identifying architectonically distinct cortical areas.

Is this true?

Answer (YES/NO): NO